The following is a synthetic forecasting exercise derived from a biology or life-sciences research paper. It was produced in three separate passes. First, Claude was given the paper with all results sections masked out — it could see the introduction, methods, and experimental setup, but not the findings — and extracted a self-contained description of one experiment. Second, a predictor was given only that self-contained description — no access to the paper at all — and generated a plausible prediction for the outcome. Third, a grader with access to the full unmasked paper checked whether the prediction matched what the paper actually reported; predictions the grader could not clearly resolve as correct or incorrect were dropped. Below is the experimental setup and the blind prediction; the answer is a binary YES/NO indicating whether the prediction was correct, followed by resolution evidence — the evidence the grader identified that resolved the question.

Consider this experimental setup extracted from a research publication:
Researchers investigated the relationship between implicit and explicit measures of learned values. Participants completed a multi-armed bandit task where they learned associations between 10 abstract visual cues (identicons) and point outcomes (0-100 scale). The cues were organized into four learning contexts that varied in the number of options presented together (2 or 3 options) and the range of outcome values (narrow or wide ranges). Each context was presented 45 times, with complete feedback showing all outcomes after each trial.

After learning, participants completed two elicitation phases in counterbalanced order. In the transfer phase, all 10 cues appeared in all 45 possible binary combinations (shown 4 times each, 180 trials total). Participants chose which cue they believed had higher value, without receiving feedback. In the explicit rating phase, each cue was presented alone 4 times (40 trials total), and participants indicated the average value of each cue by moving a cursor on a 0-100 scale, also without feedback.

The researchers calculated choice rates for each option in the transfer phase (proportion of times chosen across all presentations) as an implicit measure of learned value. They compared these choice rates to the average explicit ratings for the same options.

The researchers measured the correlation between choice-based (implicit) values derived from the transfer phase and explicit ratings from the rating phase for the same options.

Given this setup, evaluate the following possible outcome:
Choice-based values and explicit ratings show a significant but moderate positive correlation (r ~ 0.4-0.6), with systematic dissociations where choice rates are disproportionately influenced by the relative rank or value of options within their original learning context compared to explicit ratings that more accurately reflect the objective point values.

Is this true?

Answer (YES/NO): NO